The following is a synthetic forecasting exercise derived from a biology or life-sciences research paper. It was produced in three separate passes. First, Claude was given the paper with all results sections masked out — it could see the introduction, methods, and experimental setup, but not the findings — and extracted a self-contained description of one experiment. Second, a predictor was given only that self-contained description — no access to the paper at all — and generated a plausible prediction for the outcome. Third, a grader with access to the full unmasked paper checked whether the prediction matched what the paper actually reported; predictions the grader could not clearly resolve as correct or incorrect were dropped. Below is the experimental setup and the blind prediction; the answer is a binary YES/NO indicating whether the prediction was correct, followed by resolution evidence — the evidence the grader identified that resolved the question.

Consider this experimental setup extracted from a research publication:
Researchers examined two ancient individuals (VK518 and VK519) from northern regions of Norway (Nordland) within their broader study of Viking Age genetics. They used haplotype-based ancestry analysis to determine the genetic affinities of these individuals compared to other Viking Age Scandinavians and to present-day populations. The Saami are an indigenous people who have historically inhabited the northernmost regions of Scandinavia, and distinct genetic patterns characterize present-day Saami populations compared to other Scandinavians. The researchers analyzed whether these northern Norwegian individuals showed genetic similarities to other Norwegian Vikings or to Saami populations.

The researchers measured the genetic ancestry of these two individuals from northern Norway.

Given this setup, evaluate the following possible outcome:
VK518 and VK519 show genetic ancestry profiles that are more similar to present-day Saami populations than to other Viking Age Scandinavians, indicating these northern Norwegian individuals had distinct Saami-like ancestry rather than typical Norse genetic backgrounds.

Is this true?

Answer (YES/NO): NO